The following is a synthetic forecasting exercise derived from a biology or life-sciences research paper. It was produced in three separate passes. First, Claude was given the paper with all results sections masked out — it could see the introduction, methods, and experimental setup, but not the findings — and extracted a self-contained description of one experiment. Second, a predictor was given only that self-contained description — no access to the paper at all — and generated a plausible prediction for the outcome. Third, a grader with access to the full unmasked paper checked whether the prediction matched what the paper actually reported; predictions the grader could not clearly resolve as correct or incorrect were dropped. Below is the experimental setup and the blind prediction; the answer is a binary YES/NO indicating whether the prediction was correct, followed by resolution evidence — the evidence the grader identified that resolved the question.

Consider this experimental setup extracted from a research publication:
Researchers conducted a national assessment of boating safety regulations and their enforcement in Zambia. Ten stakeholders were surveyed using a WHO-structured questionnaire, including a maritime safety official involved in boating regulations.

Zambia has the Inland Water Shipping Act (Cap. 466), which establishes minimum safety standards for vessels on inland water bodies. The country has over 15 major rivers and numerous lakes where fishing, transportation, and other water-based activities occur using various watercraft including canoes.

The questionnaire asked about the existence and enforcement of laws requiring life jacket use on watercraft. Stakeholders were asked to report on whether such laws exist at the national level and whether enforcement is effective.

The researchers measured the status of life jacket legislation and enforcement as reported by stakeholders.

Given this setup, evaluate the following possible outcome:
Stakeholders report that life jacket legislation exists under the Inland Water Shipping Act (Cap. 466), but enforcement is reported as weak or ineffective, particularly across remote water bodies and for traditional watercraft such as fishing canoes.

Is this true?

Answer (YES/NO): NO